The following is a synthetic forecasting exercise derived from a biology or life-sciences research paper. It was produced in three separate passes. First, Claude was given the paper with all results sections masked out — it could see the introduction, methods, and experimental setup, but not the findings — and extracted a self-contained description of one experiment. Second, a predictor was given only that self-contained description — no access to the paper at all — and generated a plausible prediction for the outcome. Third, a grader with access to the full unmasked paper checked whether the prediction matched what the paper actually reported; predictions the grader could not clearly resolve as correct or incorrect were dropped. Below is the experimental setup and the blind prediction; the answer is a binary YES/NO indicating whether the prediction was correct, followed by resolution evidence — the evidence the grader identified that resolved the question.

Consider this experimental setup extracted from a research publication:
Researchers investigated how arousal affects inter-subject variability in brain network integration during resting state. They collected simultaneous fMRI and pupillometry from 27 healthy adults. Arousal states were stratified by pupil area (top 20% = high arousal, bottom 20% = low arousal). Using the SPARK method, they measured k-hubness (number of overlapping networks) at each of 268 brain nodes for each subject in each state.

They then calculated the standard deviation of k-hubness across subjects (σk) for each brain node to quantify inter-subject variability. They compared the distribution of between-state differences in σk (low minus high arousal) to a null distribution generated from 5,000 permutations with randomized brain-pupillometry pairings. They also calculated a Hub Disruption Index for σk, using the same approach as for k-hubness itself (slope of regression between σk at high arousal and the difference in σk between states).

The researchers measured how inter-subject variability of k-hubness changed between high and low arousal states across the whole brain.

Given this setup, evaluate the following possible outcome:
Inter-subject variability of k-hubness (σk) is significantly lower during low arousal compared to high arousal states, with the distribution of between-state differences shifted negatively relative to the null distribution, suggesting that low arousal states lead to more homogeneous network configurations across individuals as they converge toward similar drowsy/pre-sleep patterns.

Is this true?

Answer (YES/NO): YES